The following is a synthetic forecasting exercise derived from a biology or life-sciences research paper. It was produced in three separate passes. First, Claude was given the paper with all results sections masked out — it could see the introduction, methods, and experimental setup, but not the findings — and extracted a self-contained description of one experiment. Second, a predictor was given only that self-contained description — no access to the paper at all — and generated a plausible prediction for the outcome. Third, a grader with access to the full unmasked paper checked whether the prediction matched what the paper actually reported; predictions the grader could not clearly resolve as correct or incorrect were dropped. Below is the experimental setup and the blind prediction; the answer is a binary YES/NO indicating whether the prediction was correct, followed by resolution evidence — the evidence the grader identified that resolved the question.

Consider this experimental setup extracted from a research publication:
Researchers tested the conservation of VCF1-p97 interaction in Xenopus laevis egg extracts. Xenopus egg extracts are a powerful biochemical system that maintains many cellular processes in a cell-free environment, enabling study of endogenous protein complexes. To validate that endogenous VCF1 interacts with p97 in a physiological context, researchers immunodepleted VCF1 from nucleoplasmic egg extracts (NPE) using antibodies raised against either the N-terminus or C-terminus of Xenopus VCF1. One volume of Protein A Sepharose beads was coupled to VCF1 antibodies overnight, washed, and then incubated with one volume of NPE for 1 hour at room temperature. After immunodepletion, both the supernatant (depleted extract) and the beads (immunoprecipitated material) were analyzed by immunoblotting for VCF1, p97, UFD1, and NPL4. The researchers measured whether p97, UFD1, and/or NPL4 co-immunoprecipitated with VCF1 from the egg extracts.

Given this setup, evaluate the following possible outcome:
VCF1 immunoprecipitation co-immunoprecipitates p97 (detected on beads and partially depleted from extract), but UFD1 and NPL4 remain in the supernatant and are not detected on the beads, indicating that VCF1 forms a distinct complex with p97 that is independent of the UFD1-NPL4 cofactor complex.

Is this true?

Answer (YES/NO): NO